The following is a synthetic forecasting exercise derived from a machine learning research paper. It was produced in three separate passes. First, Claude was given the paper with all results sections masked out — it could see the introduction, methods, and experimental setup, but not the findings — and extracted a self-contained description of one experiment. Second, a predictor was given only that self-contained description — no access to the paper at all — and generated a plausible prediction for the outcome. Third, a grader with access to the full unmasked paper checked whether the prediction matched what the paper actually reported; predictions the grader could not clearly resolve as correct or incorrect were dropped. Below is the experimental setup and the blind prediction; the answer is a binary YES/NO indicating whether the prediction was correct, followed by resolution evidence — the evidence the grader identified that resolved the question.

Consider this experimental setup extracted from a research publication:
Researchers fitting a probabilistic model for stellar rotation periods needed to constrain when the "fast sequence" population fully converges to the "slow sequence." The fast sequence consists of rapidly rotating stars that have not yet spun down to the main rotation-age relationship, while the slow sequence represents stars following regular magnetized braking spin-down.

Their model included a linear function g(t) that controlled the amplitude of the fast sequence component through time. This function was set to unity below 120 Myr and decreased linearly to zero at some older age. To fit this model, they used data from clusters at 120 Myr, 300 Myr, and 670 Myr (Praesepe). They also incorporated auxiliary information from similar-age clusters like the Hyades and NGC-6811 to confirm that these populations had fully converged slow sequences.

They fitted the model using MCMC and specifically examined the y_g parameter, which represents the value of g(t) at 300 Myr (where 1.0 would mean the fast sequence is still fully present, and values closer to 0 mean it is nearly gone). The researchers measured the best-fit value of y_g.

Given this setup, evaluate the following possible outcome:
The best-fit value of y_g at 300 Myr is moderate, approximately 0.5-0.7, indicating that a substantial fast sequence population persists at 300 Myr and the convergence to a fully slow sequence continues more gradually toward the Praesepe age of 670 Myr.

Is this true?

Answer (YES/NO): YES